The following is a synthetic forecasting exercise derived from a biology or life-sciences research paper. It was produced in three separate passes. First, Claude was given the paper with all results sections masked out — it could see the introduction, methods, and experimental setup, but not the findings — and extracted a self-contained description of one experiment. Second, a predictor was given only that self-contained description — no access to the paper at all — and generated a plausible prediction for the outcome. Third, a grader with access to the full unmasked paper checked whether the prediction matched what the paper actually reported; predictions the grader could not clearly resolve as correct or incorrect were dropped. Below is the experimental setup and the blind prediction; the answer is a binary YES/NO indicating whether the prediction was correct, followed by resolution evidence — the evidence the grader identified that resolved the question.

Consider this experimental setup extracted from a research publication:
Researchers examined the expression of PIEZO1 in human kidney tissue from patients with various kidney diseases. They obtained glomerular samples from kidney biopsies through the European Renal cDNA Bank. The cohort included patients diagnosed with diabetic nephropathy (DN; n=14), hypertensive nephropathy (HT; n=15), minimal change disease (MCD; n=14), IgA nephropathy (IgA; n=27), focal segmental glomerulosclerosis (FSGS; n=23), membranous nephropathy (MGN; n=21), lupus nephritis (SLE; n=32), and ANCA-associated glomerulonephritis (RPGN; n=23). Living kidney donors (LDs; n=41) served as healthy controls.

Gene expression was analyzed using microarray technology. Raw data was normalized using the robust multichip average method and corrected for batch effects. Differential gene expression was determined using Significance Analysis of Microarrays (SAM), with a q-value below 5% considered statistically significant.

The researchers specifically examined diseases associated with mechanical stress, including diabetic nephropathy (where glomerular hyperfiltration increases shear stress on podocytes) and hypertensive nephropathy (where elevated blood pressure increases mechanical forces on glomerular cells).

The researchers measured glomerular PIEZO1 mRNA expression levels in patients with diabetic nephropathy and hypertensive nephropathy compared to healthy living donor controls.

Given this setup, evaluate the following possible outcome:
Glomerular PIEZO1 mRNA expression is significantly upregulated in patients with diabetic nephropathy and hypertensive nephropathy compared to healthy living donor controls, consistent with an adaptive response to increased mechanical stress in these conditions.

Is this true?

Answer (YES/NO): NO